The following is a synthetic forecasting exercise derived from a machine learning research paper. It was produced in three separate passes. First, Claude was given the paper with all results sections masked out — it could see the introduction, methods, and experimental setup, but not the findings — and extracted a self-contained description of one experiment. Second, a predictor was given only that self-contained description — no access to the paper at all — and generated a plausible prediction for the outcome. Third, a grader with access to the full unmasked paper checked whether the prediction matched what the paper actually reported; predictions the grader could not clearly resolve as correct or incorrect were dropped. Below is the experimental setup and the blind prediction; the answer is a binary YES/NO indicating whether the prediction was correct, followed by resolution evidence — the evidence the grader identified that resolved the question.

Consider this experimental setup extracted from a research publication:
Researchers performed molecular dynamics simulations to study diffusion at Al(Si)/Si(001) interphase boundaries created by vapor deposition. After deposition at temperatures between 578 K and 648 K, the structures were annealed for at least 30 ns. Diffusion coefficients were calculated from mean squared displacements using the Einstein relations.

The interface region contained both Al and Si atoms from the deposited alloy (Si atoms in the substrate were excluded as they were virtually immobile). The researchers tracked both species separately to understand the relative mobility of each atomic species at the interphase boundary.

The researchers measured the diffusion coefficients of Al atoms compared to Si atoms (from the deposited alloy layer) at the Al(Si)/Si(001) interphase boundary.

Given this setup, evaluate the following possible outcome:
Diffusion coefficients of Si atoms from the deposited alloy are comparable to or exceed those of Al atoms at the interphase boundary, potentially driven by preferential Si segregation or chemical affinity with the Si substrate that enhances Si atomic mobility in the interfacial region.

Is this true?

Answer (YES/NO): YES